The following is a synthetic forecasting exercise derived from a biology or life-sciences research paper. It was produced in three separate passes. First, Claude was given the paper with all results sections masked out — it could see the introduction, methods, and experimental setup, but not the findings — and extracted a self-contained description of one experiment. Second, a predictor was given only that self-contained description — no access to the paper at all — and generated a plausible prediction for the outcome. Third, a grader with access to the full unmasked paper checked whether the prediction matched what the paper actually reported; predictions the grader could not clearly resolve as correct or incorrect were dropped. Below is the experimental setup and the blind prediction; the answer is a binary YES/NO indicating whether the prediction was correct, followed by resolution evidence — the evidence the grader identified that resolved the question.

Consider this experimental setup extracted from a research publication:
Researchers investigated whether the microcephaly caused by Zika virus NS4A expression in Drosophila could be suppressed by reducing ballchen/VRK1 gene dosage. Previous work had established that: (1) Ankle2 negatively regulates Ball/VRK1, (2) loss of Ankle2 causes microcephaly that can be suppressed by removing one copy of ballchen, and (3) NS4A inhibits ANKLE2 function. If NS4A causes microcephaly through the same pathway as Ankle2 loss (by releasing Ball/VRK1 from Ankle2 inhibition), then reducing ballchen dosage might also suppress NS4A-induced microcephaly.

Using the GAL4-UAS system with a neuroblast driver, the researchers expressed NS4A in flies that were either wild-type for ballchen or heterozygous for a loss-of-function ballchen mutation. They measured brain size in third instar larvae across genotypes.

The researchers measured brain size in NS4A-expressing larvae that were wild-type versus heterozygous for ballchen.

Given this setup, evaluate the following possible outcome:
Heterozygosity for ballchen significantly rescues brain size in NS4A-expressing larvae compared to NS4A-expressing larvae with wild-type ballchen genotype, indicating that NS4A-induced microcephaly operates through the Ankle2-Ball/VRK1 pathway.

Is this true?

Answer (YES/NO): YES